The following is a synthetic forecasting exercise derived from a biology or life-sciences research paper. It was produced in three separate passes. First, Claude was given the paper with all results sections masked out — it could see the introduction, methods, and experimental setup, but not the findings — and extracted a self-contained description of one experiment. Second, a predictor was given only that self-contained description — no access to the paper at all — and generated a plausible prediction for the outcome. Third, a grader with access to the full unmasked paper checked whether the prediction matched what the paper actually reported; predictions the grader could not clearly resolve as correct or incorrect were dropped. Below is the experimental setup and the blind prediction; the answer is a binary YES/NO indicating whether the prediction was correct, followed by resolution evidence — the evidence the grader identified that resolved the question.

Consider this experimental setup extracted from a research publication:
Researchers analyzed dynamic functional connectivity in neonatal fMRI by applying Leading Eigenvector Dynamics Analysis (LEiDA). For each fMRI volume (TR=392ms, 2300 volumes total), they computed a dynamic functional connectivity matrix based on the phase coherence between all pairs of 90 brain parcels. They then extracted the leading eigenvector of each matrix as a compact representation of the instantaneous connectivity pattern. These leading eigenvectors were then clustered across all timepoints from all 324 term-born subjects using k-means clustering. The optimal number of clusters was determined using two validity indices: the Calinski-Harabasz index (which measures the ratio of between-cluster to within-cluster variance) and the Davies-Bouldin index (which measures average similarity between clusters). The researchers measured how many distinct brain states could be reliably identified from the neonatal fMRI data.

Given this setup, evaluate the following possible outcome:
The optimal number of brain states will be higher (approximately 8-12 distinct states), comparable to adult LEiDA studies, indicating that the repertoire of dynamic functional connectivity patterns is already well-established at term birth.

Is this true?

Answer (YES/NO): NO